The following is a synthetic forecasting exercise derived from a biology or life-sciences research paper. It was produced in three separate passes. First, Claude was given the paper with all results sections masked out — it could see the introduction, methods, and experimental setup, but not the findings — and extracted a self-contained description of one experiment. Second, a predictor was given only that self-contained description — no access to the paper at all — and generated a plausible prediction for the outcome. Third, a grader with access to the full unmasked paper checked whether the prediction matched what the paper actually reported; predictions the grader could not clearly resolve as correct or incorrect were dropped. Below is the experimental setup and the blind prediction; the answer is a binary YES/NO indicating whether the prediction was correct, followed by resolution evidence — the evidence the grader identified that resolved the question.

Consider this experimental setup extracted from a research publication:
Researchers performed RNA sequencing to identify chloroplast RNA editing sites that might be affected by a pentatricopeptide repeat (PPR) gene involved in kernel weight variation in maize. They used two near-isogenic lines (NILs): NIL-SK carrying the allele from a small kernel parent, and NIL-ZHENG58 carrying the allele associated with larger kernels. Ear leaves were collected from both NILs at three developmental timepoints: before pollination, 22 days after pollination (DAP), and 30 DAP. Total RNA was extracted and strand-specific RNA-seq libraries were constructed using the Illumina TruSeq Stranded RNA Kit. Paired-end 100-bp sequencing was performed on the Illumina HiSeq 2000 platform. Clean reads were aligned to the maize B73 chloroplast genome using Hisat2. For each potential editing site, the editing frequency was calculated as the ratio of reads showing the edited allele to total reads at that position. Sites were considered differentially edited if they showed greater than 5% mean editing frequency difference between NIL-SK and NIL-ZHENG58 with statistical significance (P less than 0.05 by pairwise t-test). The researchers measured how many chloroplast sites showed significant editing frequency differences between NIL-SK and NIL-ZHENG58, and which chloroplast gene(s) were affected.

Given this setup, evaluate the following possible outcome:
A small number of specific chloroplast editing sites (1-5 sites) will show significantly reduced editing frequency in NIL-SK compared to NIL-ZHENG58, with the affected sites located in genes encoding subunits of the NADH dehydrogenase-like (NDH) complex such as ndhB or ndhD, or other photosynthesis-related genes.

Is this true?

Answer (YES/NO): NO